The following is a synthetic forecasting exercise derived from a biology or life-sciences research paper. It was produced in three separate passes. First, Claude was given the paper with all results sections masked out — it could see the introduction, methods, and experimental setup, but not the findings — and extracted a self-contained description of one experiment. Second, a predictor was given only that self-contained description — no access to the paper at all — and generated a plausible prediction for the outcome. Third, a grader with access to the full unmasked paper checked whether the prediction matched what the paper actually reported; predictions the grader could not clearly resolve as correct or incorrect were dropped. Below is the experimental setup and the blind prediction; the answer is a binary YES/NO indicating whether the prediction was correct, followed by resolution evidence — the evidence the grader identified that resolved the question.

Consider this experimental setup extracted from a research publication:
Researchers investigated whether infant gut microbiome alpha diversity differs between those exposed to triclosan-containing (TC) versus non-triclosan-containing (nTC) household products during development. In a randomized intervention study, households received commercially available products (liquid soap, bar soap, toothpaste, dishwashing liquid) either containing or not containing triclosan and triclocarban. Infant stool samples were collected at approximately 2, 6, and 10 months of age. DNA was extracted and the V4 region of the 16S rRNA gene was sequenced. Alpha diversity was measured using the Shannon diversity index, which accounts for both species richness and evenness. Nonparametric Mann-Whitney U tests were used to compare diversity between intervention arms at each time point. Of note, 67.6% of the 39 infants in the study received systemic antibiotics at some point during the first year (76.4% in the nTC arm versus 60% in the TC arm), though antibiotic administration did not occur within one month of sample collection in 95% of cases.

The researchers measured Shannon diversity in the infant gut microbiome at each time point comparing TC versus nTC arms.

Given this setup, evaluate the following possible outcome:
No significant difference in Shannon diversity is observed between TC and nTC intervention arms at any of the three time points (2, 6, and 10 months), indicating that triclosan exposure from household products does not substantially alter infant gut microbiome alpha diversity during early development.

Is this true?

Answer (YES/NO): YES